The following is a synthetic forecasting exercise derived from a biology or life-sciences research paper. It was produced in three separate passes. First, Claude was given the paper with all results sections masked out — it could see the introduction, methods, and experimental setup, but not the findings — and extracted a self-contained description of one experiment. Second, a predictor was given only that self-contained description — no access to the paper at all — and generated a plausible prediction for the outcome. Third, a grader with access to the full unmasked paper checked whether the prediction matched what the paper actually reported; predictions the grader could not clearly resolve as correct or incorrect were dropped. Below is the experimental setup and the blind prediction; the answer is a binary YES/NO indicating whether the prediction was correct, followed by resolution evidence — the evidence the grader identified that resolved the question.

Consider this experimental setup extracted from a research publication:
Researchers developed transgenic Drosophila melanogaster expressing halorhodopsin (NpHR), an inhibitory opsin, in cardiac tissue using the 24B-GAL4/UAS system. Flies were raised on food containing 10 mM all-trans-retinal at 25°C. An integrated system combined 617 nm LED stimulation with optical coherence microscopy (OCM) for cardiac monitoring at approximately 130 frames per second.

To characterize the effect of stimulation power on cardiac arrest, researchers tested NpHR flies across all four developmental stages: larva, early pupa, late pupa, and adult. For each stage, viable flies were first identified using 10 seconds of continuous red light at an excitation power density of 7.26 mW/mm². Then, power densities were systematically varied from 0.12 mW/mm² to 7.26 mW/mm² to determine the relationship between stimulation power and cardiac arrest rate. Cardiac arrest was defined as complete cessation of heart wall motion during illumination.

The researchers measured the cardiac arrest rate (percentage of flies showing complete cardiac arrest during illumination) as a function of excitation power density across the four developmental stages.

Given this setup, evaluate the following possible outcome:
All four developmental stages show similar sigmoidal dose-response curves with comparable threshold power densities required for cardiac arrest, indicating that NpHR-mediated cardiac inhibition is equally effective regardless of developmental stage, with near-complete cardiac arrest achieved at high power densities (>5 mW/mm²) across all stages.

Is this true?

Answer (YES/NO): NO